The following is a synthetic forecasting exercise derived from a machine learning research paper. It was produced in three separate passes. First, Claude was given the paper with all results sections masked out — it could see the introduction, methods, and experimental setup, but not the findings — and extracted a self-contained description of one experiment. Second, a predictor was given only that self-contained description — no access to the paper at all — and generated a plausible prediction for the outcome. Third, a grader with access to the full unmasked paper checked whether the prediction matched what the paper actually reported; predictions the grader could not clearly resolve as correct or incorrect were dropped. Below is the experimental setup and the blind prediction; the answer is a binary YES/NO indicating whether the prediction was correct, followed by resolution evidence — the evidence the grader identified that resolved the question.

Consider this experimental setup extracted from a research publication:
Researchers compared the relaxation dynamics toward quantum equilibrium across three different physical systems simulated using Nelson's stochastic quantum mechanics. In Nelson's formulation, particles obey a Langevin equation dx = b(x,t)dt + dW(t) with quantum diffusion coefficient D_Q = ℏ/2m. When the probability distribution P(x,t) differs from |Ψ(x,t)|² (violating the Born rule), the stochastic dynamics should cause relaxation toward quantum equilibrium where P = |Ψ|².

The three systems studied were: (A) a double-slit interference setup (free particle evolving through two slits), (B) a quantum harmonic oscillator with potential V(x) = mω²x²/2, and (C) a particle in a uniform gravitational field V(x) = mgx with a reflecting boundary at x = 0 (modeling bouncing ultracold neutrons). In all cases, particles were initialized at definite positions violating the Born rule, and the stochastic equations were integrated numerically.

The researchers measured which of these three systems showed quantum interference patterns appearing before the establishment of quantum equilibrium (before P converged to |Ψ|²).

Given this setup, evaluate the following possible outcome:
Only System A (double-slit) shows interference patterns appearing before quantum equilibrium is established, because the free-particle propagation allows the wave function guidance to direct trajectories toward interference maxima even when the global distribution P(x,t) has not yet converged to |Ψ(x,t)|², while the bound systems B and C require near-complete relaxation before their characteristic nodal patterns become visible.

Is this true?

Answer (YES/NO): NO